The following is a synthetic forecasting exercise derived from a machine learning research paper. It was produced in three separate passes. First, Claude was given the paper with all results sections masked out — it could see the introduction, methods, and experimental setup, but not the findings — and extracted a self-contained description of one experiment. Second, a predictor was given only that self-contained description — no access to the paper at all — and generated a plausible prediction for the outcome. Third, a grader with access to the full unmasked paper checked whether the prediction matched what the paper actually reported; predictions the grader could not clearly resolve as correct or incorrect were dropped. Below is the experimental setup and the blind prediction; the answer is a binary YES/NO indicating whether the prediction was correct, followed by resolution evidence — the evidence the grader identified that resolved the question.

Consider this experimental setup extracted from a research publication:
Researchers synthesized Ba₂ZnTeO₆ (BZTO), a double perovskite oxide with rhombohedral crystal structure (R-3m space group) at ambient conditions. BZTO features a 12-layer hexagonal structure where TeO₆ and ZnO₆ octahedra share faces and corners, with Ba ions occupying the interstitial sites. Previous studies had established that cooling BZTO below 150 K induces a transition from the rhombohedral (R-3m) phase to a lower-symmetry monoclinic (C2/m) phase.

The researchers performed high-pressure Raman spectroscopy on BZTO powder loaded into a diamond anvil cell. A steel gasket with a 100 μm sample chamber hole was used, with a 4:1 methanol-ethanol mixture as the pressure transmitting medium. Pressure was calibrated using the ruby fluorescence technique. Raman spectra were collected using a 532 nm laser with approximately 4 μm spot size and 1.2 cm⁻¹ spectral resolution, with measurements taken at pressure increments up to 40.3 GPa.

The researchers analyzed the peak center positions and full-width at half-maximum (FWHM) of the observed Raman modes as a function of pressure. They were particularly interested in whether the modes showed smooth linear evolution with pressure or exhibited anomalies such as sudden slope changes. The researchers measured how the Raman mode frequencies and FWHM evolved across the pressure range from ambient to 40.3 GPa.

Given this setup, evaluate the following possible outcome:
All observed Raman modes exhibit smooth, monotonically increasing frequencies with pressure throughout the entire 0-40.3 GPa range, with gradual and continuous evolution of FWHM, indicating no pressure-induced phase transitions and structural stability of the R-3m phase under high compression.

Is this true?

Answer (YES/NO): NO